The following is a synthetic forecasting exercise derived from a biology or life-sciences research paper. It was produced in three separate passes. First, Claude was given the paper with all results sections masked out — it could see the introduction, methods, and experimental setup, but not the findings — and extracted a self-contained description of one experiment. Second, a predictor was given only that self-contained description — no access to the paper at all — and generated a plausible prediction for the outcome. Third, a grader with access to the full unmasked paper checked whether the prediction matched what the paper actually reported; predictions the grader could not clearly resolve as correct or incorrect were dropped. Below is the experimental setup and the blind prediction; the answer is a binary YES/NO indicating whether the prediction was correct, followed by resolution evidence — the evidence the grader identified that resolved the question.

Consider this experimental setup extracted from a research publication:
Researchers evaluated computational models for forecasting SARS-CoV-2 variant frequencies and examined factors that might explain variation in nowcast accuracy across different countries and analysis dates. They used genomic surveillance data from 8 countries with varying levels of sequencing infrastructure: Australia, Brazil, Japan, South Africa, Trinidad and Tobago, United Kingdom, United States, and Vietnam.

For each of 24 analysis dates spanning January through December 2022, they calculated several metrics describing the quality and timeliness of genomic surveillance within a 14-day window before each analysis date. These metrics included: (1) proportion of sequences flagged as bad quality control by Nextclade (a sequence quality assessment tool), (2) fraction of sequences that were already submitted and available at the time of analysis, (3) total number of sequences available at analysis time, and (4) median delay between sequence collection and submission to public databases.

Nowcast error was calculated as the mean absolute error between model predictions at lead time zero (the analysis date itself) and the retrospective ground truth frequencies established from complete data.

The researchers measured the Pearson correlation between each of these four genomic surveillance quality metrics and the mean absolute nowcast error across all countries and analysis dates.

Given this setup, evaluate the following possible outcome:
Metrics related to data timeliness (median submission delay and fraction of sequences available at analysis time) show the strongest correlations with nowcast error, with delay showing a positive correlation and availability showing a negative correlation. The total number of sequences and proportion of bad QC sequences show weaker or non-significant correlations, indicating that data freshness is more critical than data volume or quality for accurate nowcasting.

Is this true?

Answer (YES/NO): NO